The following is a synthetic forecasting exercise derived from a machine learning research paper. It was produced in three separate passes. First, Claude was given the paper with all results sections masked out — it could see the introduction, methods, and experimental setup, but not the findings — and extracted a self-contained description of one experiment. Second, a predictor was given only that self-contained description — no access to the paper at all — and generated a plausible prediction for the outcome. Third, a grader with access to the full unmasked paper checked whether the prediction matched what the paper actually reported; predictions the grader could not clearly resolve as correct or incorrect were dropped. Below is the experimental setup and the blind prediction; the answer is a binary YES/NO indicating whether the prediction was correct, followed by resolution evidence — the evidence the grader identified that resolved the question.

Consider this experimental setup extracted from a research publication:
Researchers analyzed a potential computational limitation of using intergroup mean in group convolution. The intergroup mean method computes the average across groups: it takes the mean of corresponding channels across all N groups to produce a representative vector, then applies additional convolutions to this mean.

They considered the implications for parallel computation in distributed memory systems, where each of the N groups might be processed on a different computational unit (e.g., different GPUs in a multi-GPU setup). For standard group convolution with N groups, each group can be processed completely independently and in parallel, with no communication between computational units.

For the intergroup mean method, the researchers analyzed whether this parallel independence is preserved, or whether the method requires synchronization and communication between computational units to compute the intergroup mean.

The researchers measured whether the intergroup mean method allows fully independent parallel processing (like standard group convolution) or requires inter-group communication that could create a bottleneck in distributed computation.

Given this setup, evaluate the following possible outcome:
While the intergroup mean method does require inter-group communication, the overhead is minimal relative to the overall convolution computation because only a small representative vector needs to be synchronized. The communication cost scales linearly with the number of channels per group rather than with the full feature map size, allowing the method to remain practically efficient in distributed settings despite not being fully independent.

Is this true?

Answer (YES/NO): NO